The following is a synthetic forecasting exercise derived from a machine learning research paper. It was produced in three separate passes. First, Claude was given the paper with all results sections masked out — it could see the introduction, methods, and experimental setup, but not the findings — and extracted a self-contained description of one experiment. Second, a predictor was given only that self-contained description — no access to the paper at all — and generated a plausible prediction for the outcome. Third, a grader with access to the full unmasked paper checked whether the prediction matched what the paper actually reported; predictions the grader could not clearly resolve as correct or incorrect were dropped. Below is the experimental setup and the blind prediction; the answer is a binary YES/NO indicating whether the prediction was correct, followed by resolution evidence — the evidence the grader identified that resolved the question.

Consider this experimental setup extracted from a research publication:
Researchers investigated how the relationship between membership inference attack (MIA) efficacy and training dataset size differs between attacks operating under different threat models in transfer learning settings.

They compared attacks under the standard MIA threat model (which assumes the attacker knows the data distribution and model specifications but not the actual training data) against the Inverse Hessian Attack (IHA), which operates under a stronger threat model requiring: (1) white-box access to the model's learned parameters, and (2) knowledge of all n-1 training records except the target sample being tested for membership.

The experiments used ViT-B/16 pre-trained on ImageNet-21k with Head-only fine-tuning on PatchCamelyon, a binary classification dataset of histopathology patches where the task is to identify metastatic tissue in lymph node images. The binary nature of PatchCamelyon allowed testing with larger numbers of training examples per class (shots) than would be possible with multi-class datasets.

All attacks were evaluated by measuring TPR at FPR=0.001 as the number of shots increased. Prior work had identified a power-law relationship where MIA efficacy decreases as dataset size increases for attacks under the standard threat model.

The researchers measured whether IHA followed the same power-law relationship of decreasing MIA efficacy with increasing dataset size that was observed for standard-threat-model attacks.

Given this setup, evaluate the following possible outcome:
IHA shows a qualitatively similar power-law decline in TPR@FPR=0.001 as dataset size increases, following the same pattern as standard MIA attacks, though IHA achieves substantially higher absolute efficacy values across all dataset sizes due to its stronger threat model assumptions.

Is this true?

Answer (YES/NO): NO